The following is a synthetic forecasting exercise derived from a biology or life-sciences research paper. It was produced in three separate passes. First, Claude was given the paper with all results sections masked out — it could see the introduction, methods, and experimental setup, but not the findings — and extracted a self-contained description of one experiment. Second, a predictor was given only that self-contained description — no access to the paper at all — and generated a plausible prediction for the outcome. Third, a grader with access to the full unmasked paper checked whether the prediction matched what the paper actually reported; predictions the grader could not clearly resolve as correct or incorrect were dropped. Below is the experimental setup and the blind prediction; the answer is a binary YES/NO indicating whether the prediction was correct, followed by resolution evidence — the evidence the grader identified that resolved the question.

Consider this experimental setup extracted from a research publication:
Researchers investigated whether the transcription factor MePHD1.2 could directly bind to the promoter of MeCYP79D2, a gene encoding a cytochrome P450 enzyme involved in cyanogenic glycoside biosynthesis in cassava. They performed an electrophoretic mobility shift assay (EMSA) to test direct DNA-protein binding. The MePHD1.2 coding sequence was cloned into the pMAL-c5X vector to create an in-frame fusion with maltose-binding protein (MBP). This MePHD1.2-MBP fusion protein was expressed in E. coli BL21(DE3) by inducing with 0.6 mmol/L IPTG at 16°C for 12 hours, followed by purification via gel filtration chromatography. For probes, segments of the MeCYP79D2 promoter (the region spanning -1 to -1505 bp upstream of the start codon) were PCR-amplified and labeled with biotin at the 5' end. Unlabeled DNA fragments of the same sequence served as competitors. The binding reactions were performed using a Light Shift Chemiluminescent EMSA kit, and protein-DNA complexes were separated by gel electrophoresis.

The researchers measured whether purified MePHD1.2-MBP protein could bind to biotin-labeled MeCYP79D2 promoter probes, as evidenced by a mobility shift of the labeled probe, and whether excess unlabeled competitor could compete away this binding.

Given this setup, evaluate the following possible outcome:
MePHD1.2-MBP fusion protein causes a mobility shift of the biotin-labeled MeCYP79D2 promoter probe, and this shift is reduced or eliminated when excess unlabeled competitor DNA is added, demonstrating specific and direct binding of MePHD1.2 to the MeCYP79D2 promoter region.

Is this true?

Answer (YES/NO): YES